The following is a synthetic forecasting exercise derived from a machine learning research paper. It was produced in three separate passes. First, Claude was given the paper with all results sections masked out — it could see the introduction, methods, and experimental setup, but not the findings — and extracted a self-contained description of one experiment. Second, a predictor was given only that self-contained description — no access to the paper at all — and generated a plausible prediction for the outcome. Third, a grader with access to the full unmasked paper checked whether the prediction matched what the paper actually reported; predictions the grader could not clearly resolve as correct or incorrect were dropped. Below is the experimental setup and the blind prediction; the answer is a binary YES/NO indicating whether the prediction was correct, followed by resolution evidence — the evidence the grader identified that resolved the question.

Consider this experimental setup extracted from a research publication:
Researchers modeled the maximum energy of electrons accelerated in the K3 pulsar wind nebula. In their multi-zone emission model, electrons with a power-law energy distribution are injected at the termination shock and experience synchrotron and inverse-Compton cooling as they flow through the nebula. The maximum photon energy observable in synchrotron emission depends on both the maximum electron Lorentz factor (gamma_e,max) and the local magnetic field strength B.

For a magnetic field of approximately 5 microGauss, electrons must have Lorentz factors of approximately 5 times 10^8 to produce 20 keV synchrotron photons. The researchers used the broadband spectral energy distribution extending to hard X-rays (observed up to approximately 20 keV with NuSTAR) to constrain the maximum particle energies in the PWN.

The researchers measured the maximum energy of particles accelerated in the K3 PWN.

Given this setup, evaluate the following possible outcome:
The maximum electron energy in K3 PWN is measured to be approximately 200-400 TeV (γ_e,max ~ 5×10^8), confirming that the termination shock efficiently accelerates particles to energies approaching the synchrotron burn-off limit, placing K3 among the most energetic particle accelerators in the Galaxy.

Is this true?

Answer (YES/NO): NO